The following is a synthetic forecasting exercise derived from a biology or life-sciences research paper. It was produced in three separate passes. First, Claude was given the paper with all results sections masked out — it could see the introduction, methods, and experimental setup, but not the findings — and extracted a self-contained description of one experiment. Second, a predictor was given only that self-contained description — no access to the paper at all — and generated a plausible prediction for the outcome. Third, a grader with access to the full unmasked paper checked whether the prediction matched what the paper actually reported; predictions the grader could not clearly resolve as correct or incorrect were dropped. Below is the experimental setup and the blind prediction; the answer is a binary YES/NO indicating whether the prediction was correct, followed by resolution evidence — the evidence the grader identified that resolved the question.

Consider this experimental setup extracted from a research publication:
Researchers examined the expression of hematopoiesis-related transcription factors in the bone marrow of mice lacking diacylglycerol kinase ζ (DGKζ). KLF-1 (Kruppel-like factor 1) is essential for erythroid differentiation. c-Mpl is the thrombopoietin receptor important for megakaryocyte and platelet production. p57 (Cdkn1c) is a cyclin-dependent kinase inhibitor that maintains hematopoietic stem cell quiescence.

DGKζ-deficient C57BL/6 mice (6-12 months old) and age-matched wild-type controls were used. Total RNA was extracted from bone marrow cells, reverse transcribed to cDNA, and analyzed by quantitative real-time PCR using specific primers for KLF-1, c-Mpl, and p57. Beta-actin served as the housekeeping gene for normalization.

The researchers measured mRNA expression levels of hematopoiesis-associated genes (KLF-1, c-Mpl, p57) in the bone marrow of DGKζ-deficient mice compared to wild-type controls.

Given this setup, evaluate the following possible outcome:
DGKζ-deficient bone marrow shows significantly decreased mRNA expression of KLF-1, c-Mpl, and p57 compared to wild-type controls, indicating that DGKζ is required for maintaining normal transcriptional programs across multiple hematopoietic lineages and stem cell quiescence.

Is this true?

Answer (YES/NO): YES